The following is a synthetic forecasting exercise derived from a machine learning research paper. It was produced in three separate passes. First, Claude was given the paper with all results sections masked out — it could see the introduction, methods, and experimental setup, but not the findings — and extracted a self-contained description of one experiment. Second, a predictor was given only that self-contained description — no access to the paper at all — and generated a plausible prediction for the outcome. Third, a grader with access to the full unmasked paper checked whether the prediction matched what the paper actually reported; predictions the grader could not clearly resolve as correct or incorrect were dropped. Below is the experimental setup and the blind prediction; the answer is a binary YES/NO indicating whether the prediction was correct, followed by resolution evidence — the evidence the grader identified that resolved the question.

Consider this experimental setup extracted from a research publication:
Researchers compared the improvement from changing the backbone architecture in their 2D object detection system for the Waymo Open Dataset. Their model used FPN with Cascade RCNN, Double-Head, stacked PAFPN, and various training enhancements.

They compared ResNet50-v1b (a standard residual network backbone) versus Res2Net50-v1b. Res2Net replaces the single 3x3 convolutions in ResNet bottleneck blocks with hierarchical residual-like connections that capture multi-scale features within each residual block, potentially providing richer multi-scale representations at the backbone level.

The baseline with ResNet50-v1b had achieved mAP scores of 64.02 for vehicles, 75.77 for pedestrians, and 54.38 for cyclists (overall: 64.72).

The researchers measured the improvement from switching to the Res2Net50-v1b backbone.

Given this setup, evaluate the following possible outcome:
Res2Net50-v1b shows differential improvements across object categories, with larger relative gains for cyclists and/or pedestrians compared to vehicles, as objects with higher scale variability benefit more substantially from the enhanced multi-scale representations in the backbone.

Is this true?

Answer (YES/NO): YES